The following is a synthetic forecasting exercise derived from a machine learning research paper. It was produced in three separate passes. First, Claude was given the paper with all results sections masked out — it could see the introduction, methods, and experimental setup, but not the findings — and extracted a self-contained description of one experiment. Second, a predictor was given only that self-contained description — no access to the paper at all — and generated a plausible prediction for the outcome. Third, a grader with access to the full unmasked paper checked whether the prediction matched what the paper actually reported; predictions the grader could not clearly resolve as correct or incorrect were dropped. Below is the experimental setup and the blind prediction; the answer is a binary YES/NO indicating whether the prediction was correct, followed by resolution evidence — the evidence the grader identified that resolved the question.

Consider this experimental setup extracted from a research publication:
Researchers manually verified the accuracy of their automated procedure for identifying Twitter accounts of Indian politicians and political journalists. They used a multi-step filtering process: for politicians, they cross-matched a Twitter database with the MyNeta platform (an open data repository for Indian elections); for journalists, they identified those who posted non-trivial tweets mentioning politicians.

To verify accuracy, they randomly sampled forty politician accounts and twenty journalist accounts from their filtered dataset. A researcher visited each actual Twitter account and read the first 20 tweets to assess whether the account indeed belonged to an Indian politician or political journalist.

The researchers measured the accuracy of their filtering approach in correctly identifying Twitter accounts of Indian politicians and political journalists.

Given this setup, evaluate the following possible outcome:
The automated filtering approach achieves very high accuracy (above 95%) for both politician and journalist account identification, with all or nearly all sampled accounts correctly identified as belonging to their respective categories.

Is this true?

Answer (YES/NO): NO